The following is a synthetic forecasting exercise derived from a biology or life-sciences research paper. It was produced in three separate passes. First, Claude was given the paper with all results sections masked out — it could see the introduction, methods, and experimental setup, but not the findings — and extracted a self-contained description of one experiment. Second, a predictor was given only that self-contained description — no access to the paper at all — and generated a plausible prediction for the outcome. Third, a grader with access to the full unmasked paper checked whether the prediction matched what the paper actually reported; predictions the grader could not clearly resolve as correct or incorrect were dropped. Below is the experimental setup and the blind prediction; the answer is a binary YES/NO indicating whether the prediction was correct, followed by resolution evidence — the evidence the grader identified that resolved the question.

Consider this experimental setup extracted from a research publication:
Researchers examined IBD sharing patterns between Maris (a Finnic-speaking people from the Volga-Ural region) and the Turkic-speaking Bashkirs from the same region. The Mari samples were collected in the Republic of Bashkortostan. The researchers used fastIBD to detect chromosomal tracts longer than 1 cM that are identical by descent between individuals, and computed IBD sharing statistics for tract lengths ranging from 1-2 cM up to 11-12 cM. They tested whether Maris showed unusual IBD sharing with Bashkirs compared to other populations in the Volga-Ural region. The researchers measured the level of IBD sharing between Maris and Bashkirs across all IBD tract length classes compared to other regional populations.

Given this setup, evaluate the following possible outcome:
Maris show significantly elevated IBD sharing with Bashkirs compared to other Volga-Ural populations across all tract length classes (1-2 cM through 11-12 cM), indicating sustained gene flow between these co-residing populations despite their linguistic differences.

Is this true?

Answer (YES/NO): YES